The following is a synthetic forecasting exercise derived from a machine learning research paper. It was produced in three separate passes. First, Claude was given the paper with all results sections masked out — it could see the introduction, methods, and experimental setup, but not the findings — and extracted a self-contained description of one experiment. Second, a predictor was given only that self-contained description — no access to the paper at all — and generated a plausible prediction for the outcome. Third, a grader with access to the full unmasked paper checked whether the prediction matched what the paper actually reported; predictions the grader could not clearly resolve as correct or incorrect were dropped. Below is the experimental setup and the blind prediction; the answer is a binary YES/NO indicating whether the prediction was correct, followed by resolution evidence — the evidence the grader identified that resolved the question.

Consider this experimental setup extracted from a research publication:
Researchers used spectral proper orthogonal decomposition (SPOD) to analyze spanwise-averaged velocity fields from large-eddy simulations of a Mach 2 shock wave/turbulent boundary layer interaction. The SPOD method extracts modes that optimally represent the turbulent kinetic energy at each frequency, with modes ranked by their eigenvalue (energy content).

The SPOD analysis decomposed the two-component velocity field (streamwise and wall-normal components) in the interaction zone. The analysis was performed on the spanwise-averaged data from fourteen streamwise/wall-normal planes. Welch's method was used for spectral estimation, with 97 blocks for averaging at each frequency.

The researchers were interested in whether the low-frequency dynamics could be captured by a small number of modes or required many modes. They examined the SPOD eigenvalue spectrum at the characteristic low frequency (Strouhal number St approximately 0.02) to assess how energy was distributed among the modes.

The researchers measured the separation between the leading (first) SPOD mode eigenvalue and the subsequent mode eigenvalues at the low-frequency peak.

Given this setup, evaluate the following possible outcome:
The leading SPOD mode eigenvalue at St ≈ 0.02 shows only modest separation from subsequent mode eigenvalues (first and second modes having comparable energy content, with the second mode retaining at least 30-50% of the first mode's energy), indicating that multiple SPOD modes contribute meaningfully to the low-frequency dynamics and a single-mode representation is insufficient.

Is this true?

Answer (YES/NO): NO